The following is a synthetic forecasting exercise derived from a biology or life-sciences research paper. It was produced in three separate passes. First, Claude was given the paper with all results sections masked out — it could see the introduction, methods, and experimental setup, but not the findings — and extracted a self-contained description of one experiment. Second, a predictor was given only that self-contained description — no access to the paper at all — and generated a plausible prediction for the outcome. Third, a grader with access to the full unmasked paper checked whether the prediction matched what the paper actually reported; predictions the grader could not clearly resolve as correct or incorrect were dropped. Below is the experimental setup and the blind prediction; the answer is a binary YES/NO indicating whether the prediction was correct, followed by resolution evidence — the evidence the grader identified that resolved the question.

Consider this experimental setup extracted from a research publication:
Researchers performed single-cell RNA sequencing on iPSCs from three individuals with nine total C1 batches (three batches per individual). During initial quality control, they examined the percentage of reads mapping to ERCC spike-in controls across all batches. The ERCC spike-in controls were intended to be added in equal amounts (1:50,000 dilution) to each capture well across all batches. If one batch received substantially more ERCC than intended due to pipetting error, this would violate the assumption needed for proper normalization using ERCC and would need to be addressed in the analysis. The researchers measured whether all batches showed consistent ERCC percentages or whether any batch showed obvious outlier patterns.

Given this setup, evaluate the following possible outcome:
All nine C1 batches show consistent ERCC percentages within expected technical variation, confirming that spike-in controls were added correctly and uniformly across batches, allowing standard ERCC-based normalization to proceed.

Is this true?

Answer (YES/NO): NO